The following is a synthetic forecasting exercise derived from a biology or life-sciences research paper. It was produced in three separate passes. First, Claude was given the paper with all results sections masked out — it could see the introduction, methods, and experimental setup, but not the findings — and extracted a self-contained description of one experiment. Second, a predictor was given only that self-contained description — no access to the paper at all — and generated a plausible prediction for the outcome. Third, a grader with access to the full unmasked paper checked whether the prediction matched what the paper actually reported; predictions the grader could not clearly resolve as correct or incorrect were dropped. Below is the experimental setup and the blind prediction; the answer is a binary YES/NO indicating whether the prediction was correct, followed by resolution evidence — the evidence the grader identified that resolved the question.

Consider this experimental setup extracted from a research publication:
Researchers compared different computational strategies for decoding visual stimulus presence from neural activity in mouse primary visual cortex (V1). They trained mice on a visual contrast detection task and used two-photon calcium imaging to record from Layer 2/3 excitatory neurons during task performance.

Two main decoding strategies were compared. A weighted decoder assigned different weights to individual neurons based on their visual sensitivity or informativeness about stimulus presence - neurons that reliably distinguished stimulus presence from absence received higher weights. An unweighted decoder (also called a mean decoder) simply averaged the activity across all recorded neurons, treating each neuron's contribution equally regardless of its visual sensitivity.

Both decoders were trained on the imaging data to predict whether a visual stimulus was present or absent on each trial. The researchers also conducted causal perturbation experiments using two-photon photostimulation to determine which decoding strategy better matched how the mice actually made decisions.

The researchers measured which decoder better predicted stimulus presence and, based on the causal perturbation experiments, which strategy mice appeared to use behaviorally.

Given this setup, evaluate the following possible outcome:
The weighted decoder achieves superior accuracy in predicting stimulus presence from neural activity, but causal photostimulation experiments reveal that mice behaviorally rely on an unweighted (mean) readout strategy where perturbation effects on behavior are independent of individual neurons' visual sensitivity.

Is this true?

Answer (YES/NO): YES